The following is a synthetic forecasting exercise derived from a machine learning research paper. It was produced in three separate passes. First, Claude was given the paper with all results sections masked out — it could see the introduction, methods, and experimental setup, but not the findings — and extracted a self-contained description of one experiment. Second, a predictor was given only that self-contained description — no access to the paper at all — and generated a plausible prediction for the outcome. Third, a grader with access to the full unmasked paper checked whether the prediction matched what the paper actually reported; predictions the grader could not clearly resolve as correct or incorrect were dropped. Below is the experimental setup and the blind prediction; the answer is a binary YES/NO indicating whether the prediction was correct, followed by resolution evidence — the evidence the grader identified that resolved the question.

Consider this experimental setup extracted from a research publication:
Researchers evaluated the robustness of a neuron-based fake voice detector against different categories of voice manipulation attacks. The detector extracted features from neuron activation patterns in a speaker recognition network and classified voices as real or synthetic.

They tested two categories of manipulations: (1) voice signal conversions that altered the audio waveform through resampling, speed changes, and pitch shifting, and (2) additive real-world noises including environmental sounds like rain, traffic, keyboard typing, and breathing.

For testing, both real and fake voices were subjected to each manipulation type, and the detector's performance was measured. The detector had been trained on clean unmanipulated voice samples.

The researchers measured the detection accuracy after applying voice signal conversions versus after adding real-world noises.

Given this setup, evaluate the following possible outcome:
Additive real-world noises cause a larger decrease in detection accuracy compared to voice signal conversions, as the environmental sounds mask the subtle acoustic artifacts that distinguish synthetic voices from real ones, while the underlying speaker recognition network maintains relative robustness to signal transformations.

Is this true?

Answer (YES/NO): NO